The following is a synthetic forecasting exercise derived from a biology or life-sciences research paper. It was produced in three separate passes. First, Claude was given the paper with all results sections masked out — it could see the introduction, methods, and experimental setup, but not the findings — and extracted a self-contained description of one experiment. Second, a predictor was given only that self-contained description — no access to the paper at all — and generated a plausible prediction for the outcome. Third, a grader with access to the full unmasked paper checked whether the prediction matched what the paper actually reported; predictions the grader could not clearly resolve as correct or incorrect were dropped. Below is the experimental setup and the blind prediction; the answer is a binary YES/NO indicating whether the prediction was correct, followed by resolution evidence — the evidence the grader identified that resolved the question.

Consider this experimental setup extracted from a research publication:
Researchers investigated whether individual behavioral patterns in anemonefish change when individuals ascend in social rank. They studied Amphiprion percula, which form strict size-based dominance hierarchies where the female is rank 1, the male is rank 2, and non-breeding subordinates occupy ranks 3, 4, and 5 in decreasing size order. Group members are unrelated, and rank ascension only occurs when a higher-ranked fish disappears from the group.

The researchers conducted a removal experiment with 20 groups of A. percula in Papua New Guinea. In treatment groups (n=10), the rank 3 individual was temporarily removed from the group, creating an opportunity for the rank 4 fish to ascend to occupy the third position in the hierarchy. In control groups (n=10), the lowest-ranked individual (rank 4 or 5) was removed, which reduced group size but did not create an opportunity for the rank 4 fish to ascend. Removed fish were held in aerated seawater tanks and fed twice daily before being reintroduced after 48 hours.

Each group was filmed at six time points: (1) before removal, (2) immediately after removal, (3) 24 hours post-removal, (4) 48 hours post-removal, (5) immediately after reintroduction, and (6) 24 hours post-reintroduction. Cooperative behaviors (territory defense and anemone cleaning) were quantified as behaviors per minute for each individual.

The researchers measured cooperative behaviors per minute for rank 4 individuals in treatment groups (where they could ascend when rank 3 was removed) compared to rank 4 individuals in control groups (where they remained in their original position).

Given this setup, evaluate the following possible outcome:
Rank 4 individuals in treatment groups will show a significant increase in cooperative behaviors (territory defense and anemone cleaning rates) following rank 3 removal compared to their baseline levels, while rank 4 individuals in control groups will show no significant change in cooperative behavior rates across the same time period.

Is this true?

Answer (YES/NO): NO